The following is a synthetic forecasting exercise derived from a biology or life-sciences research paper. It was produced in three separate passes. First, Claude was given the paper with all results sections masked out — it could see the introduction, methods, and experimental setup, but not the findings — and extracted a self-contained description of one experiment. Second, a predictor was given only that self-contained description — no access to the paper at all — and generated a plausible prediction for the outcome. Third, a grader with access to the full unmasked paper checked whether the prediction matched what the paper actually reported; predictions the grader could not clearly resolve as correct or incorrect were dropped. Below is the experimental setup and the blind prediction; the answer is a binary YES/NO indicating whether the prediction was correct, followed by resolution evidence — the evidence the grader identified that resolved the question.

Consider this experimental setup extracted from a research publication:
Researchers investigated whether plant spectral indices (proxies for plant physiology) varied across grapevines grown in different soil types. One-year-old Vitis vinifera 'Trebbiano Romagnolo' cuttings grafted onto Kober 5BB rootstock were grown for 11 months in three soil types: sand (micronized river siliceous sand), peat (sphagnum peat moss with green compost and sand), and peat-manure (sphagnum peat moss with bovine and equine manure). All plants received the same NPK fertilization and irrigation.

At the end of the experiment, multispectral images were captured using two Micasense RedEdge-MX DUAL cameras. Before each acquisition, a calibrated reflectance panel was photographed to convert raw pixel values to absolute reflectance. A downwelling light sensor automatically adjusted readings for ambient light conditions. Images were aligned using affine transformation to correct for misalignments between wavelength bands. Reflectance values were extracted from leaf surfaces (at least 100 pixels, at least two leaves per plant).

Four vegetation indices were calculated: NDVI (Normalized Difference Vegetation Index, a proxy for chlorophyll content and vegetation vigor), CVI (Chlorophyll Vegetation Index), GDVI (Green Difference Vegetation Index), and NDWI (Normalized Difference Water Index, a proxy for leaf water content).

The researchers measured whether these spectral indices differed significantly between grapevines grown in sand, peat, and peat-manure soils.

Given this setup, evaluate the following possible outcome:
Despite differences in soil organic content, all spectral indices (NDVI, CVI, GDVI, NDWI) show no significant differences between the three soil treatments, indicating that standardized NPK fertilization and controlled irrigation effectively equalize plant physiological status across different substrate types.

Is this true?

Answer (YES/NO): NO